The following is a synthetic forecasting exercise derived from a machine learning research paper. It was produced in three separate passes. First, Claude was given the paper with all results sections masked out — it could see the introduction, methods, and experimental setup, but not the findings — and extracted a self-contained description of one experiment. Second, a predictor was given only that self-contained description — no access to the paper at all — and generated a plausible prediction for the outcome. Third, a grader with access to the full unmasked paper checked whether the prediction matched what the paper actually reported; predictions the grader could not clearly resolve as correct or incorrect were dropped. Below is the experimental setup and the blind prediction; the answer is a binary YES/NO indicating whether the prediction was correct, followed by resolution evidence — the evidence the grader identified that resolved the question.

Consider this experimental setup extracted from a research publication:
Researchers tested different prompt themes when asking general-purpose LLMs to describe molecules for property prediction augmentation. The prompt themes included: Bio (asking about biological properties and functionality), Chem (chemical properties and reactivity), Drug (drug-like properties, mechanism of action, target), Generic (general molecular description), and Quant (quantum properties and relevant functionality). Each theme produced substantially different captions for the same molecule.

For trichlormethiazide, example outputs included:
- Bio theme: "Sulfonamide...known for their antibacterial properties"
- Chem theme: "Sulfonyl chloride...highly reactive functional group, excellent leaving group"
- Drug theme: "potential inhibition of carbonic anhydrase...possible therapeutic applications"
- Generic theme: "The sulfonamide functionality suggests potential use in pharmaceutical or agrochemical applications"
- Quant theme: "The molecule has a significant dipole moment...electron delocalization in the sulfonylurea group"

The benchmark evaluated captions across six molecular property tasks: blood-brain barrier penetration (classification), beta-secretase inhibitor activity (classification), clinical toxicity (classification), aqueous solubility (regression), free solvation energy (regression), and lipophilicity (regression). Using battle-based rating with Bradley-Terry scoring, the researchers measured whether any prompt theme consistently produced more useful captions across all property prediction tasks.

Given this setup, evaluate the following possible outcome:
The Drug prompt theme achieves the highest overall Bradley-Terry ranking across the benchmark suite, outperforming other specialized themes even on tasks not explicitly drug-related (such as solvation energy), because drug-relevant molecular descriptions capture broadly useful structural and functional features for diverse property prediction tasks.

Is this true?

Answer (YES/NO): NO